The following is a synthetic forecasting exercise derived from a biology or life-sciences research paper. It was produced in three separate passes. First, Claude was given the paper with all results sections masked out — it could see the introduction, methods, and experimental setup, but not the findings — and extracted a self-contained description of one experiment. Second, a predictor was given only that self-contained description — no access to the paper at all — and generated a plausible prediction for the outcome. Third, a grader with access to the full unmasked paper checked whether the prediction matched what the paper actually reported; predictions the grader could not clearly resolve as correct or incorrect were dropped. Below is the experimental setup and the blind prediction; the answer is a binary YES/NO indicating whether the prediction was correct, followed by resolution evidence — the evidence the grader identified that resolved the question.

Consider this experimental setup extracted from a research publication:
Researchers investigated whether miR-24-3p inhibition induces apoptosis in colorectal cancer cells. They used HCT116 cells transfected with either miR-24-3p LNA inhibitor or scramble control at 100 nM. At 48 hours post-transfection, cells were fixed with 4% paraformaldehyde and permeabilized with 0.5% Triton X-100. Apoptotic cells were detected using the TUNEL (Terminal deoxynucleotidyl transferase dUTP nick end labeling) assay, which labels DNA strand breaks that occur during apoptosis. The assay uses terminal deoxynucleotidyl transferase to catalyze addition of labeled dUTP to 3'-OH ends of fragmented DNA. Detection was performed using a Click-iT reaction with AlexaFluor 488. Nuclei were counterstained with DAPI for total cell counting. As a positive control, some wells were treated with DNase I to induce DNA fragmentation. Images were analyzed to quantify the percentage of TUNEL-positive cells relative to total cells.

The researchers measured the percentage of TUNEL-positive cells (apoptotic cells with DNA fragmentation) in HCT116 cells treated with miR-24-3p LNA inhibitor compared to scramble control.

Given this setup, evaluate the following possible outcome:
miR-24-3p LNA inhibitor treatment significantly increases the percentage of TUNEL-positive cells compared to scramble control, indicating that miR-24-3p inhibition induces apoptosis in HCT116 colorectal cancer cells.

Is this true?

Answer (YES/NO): YES